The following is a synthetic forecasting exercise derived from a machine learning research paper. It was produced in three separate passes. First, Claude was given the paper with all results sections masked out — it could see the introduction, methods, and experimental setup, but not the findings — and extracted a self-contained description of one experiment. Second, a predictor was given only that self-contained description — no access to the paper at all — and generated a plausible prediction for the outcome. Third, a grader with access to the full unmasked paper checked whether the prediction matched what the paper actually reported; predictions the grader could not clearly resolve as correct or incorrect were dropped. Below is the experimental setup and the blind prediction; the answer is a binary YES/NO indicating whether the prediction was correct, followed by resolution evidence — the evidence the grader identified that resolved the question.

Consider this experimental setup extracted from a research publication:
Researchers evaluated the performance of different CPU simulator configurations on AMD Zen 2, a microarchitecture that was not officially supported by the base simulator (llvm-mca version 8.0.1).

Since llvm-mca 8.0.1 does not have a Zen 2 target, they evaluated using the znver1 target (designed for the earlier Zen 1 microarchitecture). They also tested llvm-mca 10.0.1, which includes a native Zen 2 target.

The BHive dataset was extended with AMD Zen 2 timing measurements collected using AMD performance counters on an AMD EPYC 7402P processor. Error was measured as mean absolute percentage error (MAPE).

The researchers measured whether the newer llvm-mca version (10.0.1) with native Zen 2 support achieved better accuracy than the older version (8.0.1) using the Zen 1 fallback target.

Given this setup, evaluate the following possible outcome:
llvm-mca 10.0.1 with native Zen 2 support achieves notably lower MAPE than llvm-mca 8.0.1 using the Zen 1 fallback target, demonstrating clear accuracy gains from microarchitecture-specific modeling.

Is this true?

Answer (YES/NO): NO